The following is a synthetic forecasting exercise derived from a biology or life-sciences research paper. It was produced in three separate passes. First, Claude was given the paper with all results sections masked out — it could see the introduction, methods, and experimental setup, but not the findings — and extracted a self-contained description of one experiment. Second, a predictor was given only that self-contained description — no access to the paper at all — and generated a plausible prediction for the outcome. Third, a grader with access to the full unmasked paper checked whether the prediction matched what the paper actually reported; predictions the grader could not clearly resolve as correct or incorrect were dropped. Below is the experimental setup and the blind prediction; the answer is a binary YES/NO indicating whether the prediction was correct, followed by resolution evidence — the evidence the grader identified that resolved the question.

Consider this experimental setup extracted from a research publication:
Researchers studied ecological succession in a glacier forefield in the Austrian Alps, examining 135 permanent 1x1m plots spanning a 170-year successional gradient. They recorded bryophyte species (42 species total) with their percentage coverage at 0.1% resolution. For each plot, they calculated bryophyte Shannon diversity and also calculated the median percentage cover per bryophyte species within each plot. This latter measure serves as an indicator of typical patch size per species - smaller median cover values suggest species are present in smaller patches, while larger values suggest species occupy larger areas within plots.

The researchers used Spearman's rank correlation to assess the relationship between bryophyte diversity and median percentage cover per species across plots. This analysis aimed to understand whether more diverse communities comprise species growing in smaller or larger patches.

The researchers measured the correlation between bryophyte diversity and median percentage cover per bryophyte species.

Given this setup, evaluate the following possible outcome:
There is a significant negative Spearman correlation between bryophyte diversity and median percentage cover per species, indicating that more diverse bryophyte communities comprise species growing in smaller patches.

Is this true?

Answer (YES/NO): YES